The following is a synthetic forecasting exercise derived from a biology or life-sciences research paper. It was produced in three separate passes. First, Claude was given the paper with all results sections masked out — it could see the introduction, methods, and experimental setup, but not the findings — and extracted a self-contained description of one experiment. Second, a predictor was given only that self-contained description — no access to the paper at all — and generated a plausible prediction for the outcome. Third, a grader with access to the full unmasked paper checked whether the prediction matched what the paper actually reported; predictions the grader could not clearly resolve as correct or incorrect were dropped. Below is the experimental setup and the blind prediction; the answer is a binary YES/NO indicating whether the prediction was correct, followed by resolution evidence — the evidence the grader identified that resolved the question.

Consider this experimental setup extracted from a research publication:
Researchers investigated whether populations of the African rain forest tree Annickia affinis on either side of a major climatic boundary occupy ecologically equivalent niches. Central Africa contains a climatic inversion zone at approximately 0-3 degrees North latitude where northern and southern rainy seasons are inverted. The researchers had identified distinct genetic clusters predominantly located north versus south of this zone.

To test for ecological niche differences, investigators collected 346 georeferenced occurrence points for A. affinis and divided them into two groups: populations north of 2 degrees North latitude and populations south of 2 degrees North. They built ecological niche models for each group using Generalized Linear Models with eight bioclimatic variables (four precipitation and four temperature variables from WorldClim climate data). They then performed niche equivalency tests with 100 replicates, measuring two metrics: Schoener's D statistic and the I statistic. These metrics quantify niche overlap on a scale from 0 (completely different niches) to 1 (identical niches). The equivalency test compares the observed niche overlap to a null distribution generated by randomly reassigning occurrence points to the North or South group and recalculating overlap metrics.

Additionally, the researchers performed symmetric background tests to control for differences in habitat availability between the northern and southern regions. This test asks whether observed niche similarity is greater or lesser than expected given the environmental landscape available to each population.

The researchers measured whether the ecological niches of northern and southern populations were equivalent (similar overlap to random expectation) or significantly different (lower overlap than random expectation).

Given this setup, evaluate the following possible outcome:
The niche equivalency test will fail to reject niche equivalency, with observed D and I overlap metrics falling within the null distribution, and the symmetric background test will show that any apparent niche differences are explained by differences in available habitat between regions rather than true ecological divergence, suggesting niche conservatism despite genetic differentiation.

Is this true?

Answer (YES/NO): NO